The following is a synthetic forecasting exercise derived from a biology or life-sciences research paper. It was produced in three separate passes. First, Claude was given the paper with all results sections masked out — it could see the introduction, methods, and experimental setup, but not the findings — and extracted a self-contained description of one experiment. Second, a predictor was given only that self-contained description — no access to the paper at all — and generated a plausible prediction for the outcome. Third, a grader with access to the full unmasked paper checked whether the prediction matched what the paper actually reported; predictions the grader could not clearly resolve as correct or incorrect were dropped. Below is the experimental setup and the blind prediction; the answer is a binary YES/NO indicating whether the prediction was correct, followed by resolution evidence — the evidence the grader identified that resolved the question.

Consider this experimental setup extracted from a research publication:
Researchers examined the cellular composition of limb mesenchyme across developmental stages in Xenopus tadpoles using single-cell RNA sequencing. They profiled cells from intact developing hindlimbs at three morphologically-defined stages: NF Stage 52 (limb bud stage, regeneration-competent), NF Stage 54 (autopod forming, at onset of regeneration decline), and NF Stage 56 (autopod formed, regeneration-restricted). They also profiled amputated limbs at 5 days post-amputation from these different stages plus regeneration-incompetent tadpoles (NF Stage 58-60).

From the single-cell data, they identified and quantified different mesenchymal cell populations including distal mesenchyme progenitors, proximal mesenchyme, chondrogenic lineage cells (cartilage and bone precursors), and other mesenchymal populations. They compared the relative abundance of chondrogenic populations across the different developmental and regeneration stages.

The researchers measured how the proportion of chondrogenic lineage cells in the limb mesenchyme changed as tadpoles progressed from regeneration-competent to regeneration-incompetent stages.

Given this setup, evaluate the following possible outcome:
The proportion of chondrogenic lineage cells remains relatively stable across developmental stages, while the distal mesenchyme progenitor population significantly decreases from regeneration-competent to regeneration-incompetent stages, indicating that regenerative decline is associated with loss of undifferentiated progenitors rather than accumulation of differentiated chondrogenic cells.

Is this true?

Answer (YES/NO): NO